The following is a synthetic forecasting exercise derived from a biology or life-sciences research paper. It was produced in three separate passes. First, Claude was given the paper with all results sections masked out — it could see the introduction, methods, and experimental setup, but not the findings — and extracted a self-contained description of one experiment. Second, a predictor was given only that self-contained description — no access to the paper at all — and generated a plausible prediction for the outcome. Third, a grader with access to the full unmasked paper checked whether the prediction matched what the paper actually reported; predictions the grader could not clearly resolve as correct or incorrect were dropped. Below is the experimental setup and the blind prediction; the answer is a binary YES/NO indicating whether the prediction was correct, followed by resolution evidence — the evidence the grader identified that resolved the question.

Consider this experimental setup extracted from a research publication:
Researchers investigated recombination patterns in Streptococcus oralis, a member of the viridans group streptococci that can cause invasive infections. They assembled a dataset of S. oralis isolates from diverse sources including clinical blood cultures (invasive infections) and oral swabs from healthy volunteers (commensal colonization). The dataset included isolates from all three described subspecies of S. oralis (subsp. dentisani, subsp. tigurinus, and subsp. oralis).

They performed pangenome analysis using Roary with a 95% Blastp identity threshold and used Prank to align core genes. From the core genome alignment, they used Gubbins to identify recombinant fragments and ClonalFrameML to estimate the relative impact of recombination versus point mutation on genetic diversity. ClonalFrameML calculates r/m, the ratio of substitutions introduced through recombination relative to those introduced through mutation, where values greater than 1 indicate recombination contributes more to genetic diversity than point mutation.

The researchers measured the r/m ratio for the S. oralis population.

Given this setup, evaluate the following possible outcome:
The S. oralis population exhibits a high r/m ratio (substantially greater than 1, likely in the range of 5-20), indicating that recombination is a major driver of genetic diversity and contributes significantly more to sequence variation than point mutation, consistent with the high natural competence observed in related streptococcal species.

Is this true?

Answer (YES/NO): YES